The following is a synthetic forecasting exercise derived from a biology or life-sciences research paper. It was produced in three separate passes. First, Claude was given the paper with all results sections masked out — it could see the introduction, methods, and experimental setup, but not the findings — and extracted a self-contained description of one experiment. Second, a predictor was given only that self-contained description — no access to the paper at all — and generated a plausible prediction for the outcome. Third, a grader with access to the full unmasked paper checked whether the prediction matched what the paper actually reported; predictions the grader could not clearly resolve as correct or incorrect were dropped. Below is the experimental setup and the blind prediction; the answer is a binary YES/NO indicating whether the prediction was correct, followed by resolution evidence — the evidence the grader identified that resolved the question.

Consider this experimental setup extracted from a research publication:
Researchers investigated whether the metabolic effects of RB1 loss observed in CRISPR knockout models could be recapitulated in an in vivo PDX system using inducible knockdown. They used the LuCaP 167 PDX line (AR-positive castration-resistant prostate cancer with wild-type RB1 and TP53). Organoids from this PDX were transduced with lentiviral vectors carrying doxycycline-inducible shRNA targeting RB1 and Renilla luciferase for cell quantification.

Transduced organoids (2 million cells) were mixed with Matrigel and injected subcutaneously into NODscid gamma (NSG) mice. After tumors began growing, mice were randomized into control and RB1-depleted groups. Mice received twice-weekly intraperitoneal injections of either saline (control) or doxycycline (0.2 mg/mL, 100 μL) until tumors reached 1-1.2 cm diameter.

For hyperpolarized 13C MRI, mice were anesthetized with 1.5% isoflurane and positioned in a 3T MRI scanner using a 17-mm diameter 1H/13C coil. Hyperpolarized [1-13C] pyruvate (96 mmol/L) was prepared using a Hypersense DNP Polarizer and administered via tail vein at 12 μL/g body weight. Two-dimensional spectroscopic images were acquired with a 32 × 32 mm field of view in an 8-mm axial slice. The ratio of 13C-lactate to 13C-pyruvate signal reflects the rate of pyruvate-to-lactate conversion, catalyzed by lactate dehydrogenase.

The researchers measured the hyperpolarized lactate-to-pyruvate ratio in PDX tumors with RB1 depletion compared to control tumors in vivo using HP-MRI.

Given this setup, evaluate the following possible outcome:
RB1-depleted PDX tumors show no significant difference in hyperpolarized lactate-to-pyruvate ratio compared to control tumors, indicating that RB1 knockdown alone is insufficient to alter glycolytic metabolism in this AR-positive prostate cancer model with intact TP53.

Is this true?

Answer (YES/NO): NO